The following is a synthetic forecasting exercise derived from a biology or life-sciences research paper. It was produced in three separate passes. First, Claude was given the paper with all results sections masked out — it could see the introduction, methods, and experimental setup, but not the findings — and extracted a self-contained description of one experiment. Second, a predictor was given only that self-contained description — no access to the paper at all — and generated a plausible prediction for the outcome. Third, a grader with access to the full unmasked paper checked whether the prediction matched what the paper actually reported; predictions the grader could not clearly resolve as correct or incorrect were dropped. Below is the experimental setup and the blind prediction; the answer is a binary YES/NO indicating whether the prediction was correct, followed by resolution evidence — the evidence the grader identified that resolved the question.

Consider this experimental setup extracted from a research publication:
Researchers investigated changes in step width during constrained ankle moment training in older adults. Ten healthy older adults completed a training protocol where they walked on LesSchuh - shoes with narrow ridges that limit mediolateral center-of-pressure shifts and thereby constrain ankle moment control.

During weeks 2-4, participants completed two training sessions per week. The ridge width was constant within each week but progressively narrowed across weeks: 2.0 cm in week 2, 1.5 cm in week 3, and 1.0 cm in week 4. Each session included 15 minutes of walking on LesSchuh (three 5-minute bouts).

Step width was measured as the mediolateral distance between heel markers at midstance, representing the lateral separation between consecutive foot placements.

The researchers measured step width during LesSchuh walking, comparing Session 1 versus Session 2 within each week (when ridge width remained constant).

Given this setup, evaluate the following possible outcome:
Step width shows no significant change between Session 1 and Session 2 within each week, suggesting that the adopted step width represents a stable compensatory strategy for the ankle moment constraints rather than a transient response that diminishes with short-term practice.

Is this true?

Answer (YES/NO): YES